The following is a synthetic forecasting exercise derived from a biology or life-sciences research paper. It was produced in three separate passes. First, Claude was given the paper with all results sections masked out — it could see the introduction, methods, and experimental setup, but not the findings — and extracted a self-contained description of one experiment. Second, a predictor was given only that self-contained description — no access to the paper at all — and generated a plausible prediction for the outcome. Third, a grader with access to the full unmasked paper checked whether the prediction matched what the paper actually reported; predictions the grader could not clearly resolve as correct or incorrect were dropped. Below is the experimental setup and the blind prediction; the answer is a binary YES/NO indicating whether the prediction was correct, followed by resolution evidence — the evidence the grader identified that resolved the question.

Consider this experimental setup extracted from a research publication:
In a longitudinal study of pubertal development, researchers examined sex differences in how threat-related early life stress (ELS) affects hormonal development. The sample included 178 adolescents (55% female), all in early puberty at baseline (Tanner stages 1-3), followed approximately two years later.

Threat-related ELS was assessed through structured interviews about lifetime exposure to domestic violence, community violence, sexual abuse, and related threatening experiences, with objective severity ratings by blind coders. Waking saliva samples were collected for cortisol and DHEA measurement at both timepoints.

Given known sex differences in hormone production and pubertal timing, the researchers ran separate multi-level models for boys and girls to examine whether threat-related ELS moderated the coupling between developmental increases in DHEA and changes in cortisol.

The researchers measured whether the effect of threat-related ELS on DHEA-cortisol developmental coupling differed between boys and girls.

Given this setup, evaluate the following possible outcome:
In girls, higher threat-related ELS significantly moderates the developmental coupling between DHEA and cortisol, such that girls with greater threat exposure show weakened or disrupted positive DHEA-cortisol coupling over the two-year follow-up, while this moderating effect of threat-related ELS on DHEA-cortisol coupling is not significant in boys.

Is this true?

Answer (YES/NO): YES